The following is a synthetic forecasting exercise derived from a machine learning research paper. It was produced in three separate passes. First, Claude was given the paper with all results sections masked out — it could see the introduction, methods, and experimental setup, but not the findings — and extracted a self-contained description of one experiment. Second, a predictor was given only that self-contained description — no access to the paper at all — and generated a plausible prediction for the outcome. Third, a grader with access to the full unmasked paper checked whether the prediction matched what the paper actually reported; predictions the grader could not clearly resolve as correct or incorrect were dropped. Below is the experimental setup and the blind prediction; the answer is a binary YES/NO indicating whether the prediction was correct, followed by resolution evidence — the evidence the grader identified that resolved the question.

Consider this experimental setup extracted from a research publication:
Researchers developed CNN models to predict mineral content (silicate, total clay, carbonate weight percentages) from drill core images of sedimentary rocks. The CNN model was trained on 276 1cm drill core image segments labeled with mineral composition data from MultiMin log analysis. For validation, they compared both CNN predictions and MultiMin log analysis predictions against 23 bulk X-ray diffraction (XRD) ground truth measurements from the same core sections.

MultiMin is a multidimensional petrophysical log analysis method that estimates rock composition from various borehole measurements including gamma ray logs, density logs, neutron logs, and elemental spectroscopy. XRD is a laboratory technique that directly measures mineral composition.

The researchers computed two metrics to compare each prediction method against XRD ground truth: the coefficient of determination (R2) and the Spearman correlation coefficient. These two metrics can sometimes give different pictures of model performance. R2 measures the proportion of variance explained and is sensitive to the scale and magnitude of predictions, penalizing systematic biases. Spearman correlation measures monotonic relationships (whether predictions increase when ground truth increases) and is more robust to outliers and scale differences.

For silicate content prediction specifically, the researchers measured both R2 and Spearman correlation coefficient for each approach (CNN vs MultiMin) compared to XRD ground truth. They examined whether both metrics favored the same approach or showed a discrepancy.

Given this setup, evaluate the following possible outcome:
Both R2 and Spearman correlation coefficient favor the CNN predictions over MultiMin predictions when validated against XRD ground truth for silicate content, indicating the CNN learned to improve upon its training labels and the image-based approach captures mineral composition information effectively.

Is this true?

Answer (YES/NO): NO